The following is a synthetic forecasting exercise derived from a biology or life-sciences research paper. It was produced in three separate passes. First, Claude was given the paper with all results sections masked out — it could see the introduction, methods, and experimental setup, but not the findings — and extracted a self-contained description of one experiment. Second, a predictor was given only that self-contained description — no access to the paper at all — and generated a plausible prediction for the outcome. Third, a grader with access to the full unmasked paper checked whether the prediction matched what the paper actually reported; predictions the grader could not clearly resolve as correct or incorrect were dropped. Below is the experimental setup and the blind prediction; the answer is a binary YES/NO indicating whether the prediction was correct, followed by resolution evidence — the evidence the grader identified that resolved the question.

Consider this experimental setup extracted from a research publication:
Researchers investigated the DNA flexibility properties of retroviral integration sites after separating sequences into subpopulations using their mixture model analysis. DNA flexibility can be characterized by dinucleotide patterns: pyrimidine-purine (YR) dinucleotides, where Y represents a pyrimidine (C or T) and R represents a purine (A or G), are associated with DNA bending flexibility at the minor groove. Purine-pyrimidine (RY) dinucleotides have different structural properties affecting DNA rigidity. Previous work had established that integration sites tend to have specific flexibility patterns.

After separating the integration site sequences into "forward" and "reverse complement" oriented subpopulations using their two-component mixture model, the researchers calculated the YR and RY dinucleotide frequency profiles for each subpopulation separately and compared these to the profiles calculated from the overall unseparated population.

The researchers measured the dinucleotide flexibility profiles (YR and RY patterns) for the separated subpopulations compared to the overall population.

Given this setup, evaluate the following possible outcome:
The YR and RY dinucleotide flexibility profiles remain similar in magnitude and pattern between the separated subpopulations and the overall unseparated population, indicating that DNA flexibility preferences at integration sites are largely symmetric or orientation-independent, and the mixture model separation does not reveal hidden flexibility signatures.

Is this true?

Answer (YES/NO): YES